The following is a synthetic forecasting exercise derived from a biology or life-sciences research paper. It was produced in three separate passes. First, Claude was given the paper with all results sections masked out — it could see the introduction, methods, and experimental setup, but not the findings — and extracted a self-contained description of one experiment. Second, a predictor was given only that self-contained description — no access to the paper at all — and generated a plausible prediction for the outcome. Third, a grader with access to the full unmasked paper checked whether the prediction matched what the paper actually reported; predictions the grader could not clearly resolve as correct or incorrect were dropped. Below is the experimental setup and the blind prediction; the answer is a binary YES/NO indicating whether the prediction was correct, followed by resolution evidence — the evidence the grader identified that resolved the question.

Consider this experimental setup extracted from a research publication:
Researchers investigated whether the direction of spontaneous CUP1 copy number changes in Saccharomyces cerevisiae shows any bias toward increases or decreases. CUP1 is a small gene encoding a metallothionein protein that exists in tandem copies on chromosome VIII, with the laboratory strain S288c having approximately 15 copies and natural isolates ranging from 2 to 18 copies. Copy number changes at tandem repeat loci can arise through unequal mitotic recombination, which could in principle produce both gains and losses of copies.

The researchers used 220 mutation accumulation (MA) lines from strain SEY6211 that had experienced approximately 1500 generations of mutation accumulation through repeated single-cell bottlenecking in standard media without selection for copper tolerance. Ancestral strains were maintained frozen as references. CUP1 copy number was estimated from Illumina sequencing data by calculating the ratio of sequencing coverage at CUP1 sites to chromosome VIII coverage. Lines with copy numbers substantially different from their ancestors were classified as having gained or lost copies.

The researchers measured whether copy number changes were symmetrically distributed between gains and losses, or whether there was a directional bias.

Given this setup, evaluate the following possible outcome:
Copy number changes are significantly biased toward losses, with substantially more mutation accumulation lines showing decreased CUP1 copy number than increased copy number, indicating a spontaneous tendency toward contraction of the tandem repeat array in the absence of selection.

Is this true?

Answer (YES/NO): YES